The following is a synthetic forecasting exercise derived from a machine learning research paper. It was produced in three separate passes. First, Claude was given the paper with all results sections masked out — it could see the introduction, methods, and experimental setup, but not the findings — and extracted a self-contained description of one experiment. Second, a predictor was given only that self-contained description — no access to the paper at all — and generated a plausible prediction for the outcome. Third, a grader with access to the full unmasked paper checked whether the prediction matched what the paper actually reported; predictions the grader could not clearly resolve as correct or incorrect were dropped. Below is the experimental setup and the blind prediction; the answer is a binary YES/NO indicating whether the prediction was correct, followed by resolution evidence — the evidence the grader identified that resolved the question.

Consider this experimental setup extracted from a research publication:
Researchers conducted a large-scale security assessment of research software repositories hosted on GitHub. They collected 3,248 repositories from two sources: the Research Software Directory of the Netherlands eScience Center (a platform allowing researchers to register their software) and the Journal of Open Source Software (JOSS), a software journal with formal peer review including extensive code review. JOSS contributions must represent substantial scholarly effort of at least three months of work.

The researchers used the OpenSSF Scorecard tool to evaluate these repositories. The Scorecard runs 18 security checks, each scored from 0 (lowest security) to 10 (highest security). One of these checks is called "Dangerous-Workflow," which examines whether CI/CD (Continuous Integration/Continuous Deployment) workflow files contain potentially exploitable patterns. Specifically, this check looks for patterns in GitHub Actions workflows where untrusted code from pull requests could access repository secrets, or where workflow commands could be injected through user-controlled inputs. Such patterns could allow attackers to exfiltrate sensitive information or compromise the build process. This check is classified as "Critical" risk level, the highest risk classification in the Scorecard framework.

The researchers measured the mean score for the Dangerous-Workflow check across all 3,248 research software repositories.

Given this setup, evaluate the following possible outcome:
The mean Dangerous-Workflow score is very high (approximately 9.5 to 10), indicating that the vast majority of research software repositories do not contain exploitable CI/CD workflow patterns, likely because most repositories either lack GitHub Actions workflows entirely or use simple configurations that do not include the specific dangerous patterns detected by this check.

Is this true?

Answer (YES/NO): YES